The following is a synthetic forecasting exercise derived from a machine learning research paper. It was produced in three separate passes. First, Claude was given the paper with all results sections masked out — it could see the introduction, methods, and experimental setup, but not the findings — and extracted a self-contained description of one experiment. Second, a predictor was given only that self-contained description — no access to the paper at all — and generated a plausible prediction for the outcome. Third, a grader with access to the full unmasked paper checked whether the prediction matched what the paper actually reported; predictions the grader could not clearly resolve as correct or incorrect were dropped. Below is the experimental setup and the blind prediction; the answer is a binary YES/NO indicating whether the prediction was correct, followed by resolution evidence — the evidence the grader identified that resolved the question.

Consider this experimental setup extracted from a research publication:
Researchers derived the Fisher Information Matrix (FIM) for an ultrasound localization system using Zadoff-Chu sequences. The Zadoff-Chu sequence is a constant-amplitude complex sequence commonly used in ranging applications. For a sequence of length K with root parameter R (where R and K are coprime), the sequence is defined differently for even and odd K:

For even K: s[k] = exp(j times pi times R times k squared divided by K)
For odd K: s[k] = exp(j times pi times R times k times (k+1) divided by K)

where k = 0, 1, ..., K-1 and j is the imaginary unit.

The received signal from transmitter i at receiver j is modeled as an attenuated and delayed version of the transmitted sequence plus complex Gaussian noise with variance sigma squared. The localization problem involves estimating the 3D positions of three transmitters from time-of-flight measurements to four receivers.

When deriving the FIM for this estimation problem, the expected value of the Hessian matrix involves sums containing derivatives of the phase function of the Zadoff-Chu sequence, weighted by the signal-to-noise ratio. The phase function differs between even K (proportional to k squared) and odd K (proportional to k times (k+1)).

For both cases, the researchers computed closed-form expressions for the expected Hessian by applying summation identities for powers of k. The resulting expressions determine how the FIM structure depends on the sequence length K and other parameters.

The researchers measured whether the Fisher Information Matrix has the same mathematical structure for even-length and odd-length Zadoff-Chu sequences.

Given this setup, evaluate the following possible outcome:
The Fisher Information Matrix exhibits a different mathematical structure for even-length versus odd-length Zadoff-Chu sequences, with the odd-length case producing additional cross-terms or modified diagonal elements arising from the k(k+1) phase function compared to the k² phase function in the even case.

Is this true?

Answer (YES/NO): NO